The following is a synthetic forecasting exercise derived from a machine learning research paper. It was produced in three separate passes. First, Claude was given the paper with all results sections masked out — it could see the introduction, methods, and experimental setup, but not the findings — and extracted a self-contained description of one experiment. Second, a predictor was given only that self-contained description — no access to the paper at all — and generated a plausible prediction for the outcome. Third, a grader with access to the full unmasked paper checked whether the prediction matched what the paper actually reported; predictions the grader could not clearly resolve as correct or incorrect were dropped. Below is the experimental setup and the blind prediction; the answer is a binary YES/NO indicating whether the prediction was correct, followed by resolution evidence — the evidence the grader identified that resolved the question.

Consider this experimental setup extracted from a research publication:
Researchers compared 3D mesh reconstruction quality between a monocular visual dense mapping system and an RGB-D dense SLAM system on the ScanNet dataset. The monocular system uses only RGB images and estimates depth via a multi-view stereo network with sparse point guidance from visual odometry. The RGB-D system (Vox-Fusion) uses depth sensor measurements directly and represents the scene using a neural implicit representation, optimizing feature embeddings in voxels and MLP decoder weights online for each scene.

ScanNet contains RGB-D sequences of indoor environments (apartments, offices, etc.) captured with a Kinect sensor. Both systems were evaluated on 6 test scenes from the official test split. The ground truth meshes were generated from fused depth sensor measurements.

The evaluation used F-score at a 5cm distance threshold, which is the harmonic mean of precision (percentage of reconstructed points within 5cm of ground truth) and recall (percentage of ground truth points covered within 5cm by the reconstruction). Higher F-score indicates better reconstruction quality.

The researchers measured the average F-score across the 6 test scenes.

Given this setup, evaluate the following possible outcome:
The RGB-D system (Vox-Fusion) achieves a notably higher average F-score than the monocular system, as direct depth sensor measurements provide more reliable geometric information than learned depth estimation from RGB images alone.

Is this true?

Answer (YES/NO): NO